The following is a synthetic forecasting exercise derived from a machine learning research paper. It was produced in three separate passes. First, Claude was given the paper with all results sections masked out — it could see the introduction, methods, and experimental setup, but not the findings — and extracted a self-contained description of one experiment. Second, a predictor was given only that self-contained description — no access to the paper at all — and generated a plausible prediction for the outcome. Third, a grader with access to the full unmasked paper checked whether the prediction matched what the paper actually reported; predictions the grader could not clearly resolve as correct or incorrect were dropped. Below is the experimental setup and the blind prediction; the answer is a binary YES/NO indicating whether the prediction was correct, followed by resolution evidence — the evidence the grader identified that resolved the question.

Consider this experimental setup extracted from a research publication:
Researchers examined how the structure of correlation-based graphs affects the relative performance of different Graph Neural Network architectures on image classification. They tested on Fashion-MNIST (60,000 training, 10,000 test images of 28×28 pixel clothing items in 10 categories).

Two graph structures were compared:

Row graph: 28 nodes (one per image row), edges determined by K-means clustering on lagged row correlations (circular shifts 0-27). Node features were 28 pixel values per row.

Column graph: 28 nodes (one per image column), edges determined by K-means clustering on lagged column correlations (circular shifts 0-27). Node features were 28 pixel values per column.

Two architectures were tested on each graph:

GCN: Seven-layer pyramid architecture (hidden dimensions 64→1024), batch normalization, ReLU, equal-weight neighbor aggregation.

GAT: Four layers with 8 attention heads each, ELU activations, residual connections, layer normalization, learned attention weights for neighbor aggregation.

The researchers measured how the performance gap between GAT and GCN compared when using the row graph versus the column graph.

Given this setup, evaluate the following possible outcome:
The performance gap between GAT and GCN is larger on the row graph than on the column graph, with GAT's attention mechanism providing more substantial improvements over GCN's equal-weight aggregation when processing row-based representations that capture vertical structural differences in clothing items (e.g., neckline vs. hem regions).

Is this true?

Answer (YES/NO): YES